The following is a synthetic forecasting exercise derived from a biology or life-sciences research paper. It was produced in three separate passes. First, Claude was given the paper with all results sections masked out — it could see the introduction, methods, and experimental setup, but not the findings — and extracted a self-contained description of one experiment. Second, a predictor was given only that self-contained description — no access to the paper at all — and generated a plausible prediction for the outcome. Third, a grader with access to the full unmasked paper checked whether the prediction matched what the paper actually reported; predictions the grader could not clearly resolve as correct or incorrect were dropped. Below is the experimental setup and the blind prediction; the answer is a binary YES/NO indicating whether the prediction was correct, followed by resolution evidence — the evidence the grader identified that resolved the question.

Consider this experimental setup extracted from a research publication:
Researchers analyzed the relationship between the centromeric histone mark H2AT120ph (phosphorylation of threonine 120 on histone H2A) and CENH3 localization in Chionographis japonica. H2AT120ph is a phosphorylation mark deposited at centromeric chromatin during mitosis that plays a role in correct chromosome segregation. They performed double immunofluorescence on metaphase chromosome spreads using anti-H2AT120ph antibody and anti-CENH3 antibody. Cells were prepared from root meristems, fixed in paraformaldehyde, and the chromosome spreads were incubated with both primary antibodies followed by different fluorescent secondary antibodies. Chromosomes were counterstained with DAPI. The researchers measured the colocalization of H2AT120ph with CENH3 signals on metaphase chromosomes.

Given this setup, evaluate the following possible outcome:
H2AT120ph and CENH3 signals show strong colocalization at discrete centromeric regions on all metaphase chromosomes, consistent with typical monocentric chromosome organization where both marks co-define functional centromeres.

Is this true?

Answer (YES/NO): NO